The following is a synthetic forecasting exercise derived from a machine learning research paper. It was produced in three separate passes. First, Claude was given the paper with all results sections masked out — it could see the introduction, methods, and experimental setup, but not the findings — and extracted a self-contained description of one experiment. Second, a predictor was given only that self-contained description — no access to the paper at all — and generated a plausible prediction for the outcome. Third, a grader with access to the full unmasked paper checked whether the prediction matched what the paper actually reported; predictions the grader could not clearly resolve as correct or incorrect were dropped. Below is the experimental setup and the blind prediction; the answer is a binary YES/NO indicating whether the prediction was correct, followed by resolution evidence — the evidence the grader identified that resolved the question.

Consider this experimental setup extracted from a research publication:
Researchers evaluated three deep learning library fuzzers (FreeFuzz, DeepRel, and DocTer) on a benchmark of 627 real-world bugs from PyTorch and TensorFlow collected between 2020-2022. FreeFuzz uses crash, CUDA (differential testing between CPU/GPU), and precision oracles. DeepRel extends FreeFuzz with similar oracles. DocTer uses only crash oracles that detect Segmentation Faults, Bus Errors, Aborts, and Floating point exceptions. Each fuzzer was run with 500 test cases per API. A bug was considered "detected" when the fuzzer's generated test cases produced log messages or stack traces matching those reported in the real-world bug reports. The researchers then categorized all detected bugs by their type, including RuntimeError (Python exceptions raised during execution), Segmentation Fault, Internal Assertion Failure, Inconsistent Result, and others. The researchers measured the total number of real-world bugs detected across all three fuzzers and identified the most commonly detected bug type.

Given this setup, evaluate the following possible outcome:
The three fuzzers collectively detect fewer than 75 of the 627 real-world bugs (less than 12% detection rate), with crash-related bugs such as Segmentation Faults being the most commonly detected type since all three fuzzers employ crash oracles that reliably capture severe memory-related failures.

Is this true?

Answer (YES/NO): NO